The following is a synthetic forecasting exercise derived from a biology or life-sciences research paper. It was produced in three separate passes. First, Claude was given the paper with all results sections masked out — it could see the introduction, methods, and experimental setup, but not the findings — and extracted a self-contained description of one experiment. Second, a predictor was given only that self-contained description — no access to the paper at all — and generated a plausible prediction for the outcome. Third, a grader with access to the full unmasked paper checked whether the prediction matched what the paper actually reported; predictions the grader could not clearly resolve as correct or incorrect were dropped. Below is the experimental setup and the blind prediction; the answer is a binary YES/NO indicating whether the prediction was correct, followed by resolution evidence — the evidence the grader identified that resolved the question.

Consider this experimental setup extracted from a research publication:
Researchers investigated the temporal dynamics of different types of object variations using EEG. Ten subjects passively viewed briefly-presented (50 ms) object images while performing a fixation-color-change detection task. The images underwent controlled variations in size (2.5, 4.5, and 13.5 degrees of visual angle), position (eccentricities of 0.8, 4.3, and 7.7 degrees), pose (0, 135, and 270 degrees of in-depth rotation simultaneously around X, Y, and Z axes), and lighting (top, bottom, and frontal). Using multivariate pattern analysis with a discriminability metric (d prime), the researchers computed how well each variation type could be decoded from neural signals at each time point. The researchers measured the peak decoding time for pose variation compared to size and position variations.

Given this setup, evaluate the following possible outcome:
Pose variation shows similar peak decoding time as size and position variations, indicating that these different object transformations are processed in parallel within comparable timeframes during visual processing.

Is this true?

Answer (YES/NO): YES